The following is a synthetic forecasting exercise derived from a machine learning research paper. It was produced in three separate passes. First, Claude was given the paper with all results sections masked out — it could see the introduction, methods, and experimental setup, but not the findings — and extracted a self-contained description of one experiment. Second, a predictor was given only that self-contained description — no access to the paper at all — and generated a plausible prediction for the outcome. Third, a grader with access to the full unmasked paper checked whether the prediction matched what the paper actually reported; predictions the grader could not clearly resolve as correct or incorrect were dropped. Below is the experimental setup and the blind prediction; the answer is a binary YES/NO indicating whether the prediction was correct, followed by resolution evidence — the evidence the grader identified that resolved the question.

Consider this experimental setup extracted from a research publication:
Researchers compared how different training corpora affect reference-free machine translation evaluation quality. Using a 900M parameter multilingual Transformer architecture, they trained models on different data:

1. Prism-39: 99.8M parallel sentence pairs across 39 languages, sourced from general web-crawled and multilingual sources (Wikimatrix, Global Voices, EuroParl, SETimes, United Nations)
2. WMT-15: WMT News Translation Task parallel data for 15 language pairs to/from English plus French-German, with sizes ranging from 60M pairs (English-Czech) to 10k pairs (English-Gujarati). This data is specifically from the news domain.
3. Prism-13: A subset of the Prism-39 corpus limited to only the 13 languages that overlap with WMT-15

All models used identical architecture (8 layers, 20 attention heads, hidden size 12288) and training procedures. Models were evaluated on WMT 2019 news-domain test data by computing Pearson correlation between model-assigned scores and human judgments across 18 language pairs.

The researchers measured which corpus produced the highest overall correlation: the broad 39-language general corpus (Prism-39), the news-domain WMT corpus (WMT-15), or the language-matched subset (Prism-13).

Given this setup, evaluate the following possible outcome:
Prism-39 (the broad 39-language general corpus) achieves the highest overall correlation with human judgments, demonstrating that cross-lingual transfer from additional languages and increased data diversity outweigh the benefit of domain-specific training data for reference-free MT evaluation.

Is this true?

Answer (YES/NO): NO